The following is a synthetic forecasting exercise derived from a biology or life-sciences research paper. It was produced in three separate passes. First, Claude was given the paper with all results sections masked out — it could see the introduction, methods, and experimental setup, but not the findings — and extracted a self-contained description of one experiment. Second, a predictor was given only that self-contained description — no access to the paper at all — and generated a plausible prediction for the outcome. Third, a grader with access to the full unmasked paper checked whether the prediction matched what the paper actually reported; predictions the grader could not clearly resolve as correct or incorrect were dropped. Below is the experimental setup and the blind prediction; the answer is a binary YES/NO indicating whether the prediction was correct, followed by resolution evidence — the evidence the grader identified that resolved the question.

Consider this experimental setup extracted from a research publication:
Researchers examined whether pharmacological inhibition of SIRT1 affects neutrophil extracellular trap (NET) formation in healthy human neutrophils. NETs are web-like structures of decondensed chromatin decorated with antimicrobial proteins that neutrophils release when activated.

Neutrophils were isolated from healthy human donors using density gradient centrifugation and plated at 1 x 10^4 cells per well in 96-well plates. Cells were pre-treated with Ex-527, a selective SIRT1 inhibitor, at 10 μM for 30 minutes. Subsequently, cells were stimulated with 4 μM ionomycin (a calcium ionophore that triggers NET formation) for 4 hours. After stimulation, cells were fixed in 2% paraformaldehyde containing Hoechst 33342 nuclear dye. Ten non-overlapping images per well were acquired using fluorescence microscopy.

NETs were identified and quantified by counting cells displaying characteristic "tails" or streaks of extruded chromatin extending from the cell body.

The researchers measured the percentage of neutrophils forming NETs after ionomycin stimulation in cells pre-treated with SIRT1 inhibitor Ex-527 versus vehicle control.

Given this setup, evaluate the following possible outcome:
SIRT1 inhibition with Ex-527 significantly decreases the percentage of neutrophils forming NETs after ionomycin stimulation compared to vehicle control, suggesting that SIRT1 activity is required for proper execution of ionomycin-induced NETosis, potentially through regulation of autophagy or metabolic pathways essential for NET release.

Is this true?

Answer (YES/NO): NO